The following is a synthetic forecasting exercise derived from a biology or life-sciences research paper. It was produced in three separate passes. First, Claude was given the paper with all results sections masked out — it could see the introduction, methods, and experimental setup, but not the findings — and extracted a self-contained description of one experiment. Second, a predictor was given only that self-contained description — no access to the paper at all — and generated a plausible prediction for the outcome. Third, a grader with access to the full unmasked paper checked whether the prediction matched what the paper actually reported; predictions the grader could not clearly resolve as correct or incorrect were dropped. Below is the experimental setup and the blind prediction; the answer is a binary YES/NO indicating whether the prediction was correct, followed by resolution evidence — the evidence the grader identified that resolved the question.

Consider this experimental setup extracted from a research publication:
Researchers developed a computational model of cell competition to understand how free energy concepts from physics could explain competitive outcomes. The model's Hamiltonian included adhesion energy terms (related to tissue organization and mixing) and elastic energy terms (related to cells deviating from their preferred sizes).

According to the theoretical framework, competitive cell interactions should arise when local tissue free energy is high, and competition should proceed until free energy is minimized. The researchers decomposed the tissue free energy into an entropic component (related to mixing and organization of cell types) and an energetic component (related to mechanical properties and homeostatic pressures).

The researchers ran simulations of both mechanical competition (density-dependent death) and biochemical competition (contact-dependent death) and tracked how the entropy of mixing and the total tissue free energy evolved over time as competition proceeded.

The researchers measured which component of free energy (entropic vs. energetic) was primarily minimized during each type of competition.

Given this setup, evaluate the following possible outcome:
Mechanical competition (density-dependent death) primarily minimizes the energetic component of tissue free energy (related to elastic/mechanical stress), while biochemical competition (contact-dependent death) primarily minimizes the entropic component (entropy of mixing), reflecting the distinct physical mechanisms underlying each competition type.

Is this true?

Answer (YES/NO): YES